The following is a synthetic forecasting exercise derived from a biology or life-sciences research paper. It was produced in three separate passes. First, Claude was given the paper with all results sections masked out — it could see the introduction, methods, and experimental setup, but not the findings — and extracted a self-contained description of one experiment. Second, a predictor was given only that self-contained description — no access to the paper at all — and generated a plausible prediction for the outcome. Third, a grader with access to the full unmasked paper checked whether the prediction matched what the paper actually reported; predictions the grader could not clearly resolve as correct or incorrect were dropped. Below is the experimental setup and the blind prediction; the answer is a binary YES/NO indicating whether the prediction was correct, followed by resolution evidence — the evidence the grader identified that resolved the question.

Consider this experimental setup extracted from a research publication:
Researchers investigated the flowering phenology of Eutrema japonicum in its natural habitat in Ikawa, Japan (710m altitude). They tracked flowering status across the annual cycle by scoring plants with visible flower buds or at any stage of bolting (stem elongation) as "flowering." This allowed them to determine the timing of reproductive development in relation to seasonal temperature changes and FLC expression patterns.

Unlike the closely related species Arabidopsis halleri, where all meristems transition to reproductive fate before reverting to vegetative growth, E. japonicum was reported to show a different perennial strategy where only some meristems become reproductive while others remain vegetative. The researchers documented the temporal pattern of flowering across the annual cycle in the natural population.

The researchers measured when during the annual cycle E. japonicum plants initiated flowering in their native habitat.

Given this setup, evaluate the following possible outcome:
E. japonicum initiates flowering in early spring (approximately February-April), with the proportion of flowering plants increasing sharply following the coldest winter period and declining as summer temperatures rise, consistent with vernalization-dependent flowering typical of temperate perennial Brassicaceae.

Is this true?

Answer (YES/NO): YES